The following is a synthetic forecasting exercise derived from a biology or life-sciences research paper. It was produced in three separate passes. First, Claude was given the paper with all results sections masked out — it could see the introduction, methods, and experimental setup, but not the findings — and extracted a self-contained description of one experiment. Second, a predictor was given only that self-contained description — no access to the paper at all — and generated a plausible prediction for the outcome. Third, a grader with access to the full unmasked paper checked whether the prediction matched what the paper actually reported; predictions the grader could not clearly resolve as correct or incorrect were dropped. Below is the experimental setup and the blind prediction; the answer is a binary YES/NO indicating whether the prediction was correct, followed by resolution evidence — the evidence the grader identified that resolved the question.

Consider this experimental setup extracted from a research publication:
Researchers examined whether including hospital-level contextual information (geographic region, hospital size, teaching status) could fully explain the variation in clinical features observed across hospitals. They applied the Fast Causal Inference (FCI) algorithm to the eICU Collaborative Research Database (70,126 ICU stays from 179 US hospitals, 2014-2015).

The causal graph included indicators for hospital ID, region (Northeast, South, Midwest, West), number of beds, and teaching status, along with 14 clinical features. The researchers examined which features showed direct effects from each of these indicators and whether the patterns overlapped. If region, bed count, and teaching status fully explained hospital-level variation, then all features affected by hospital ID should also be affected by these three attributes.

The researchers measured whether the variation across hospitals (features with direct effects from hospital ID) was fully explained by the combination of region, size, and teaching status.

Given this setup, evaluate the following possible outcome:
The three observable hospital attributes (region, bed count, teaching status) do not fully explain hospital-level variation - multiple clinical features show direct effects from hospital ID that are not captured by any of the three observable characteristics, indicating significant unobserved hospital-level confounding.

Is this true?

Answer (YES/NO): YES